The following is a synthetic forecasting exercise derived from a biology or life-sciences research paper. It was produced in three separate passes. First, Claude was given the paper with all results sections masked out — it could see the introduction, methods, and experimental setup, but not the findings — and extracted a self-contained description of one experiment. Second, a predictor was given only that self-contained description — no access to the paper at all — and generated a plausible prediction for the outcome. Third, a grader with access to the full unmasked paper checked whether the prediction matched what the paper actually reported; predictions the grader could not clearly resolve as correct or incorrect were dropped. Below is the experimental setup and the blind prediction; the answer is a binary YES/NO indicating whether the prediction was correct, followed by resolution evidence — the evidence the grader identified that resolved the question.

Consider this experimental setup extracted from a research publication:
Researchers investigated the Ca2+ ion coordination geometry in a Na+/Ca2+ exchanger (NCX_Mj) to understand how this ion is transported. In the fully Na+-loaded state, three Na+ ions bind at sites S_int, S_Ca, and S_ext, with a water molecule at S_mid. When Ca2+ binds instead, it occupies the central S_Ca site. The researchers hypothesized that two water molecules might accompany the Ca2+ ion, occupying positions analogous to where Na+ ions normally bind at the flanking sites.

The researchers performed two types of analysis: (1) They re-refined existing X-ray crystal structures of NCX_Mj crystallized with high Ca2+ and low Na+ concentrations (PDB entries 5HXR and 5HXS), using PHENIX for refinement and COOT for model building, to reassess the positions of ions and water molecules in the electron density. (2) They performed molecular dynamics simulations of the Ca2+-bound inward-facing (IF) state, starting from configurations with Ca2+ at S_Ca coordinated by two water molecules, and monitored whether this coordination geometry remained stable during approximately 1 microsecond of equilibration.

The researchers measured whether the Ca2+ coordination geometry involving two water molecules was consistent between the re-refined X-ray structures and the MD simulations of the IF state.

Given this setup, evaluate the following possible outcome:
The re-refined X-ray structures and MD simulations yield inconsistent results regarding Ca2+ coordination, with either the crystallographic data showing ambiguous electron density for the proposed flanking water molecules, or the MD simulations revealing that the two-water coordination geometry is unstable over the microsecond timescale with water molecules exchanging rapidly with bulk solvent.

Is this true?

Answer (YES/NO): NO